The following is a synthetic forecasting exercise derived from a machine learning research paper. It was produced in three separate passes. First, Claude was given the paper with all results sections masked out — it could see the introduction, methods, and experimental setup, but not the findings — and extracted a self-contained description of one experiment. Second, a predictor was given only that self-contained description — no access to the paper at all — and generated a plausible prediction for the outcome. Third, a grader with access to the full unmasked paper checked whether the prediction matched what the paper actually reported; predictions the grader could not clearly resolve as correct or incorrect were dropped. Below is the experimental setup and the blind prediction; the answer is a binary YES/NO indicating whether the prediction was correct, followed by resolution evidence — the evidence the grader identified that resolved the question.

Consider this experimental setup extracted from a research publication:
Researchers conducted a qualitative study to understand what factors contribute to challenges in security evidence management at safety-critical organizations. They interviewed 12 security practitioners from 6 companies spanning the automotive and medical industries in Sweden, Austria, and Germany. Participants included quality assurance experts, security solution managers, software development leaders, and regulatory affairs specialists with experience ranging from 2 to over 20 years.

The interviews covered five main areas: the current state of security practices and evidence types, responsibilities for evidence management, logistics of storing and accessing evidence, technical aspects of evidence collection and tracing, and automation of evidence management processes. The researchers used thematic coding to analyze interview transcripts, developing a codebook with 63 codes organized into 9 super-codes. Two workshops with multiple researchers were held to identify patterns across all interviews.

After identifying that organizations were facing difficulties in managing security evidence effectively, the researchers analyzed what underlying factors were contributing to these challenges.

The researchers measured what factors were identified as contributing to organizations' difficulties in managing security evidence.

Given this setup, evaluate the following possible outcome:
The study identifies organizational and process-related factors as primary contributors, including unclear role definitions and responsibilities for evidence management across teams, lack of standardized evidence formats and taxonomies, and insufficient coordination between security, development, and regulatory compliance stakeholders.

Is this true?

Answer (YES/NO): NO